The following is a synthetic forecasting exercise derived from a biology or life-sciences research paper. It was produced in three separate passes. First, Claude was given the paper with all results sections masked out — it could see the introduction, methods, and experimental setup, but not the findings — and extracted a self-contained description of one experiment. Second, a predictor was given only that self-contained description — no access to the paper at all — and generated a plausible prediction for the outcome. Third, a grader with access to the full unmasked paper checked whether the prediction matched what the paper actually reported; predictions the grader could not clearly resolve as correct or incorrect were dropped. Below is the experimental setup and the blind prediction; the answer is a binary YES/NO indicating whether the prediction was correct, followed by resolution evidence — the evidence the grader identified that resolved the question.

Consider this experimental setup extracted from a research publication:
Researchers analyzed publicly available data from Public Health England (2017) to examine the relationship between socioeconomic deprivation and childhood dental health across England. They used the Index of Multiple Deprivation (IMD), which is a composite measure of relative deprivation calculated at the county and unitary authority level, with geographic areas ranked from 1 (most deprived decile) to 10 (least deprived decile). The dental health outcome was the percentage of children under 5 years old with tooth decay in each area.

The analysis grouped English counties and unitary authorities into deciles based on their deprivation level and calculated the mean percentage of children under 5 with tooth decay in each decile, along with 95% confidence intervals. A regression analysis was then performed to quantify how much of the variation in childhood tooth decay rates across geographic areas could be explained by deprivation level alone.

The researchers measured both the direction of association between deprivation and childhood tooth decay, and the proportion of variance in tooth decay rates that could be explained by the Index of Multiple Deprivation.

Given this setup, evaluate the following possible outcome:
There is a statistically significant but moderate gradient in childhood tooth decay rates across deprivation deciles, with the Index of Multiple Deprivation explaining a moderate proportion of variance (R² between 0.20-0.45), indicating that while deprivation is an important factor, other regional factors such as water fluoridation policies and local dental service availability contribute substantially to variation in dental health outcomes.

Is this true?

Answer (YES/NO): NO